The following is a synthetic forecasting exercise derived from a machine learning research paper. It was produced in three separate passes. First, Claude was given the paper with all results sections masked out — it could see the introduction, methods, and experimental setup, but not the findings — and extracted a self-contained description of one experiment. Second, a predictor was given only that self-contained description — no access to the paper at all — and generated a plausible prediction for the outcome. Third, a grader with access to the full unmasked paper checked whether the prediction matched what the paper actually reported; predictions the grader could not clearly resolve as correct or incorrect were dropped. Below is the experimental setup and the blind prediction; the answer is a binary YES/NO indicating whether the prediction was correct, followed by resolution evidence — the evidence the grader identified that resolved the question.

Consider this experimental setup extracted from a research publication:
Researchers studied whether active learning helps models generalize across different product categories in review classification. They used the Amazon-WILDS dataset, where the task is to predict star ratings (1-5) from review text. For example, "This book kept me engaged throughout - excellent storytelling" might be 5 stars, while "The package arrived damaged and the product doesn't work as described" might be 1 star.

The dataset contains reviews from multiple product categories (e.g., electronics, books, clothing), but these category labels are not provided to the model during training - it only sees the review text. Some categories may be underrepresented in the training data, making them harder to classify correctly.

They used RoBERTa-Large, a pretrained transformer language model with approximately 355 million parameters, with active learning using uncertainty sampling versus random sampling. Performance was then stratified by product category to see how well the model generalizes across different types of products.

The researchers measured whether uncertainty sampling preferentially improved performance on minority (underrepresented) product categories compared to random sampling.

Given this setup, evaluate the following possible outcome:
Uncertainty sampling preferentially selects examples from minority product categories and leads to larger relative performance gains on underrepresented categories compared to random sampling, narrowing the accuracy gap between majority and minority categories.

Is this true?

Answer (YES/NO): YES